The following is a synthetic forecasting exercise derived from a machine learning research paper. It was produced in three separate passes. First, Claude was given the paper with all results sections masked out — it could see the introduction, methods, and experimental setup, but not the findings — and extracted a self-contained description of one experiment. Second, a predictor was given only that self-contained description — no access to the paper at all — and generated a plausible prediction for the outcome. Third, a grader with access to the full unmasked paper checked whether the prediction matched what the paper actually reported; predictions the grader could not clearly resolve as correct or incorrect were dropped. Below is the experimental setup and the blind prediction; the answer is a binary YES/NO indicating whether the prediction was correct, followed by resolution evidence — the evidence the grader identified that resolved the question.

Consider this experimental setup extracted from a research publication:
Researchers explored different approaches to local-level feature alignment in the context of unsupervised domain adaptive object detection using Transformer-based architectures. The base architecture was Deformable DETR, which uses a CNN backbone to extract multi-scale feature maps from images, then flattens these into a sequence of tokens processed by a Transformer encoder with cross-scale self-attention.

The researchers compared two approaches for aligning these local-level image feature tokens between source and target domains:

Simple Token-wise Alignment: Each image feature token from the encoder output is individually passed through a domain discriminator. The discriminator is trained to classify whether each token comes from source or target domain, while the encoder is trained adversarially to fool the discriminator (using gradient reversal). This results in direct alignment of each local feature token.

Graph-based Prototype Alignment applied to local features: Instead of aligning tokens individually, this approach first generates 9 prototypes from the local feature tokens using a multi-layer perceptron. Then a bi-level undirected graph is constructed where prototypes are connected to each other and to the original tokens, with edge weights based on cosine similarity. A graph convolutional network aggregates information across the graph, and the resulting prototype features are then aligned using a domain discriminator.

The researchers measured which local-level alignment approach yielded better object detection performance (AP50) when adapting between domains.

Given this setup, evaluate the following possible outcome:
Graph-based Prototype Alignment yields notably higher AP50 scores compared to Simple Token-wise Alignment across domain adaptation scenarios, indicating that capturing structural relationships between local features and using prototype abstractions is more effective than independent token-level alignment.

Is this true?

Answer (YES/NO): NO